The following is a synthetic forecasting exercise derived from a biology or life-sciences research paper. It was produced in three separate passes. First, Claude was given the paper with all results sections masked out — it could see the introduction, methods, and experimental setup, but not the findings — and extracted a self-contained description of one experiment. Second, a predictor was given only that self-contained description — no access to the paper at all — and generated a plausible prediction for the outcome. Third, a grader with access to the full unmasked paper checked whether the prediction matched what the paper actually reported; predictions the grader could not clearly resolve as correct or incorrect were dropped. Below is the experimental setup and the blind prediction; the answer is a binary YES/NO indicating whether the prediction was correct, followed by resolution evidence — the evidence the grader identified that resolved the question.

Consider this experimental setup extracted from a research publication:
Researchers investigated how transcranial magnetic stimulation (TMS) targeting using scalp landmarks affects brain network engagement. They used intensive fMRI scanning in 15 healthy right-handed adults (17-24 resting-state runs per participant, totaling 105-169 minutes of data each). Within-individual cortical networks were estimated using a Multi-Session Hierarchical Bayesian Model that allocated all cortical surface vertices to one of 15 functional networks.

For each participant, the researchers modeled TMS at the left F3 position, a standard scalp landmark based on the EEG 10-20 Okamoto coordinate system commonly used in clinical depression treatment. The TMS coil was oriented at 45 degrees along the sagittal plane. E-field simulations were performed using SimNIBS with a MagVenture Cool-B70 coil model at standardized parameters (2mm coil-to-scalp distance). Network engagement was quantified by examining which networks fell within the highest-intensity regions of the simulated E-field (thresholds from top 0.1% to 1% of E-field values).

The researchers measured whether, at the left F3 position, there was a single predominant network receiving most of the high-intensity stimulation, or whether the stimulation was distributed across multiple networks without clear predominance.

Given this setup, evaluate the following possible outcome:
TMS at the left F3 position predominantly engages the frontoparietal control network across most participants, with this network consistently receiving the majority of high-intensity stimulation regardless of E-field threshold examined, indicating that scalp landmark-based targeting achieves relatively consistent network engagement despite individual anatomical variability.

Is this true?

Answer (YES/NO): NO